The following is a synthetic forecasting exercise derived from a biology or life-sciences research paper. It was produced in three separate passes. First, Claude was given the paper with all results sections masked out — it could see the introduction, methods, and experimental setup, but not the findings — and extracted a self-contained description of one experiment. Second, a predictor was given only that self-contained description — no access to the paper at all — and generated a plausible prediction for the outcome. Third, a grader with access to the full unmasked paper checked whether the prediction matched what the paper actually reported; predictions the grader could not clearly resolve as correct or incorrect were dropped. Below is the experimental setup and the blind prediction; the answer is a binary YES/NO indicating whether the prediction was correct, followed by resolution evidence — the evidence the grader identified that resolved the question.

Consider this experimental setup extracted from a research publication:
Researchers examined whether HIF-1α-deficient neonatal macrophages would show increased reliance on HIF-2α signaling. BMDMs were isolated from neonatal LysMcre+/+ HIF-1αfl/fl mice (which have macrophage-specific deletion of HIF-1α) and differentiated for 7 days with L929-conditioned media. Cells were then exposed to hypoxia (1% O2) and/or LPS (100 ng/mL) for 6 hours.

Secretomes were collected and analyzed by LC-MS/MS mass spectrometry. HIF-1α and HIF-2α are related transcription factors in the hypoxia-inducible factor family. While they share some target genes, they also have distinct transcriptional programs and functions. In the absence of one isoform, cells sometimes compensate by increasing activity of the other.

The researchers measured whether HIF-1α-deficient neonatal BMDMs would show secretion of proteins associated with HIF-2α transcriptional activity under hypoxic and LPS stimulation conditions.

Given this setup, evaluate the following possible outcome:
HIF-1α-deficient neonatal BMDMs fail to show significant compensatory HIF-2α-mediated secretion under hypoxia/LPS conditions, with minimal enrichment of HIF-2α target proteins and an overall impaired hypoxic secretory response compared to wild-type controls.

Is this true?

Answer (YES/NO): NO